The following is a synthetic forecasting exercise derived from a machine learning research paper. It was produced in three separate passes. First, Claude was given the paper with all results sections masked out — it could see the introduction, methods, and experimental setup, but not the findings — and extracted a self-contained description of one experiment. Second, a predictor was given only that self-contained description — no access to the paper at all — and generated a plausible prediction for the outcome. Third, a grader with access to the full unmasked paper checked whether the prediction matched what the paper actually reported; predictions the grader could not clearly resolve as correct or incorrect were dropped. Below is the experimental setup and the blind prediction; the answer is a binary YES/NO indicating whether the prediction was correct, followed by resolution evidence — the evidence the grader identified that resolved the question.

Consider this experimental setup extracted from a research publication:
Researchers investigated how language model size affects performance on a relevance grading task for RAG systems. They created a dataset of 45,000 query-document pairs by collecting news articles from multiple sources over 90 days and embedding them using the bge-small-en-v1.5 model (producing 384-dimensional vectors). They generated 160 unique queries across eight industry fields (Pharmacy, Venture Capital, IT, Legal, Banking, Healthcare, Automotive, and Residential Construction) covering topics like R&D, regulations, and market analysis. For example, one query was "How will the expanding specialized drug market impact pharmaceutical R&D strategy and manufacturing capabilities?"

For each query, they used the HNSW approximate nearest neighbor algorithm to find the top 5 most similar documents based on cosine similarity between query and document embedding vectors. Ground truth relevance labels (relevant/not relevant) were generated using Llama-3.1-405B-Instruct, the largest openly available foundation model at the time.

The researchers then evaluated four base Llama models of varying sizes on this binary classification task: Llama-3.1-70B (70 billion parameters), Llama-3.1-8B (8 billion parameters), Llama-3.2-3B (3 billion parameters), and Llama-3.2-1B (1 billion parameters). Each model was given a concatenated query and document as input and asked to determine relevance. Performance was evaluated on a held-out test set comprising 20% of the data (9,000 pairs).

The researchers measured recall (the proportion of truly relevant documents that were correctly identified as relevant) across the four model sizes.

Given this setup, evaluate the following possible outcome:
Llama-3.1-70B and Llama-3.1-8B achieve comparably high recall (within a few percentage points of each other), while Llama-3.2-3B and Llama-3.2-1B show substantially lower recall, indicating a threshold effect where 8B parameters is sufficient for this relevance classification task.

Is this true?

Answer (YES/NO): NO